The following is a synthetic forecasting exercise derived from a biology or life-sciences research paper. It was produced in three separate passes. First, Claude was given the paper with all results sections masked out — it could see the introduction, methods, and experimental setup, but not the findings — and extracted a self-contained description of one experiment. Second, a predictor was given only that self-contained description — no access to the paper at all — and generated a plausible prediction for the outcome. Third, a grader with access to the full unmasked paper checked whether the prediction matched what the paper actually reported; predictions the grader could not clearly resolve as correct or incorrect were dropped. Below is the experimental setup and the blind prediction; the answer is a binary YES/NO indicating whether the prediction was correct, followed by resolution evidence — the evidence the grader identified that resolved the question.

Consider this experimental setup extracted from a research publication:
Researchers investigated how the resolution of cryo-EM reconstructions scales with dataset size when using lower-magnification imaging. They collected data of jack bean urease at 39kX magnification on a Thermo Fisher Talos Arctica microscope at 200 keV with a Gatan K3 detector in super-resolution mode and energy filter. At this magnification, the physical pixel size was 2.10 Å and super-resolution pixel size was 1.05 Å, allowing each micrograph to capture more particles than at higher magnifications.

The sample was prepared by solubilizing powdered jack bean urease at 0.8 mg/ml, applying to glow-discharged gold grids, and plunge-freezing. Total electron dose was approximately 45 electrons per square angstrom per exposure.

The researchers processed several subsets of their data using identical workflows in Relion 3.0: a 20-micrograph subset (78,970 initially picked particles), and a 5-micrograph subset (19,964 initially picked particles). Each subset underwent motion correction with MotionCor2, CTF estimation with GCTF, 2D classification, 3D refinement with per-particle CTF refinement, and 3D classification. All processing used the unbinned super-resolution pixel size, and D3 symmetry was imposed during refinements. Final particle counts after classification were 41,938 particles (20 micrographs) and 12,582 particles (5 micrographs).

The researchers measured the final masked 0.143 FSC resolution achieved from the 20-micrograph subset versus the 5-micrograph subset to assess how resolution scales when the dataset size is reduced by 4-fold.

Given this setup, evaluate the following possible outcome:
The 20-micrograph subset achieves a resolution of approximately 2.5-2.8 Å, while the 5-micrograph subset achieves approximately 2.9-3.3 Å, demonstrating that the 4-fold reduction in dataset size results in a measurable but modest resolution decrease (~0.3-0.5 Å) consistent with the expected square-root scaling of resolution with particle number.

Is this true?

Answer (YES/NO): NO